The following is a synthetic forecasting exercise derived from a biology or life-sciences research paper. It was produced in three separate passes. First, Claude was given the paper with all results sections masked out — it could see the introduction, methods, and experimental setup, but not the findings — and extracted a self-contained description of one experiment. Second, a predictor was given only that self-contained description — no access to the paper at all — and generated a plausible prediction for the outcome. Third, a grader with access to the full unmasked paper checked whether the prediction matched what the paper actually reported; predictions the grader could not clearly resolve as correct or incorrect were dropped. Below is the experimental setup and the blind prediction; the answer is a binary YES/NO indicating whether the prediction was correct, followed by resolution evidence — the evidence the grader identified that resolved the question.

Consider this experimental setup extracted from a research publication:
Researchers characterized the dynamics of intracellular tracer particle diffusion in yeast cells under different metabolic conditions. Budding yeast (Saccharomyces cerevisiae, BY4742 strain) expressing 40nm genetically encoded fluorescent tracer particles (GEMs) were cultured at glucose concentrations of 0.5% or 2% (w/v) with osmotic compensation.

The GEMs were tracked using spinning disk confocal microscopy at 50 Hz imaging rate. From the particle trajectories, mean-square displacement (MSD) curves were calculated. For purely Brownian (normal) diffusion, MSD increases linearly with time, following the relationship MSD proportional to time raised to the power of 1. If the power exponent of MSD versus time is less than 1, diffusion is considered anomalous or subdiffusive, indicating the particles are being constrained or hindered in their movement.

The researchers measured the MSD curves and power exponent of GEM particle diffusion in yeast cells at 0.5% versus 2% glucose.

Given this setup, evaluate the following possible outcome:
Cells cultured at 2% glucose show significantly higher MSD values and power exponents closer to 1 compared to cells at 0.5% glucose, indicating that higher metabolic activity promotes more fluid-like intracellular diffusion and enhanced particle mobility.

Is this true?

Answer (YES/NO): NO